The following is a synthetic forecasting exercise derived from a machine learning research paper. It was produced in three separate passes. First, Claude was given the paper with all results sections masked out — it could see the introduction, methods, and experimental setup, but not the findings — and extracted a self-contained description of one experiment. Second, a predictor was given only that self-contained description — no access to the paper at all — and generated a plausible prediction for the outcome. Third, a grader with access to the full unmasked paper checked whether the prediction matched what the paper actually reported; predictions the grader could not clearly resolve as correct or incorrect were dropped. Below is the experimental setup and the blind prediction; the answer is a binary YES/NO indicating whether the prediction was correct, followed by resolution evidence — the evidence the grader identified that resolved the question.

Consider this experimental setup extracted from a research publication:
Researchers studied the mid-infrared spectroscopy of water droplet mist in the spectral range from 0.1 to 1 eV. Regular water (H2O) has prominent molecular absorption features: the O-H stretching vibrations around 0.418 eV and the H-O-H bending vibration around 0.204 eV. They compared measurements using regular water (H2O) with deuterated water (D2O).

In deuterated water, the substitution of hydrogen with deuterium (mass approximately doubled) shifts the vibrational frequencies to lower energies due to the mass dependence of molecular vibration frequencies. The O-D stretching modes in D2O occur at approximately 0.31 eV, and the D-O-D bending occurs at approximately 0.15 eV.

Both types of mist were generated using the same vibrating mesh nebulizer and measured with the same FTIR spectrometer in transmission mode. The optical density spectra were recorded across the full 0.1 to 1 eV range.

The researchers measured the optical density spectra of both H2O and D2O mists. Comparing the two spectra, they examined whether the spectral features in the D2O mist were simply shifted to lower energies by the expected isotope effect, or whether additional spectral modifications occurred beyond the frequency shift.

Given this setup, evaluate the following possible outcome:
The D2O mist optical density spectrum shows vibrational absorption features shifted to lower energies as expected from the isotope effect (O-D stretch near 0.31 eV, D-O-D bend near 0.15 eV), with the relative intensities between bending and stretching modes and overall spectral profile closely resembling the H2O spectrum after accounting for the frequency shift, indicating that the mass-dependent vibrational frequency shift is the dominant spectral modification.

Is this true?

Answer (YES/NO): NO